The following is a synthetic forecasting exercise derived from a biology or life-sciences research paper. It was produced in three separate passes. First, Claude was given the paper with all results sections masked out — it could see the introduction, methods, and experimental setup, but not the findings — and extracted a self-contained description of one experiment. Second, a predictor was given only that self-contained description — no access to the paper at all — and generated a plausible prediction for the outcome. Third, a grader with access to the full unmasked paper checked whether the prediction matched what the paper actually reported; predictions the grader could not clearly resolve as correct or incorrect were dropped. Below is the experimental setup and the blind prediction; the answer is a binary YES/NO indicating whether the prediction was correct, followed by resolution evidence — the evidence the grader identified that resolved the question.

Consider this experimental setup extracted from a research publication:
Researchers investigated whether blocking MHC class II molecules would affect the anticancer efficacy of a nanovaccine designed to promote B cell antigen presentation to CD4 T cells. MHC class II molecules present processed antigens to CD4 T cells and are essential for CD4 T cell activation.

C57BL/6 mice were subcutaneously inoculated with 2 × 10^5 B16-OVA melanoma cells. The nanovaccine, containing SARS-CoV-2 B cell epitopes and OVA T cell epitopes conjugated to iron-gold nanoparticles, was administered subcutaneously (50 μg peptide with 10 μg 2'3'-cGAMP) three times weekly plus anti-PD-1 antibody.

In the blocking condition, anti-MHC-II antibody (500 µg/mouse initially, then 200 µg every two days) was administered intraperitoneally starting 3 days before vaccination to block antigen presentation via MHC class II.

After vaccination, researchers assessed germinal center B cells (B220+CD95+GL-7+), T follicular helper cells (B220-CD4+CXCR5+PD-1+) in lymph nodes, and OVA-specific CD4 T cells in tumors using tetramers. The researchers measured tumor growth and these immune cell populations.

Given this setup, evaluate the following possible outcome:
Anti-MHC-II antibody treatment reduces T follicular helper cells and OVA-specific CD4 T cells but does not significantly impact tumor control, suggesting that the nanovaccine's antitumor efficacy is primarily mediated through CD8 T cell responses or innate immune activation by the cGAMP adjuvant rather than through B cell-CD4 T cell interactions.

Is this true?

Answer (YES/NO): NO